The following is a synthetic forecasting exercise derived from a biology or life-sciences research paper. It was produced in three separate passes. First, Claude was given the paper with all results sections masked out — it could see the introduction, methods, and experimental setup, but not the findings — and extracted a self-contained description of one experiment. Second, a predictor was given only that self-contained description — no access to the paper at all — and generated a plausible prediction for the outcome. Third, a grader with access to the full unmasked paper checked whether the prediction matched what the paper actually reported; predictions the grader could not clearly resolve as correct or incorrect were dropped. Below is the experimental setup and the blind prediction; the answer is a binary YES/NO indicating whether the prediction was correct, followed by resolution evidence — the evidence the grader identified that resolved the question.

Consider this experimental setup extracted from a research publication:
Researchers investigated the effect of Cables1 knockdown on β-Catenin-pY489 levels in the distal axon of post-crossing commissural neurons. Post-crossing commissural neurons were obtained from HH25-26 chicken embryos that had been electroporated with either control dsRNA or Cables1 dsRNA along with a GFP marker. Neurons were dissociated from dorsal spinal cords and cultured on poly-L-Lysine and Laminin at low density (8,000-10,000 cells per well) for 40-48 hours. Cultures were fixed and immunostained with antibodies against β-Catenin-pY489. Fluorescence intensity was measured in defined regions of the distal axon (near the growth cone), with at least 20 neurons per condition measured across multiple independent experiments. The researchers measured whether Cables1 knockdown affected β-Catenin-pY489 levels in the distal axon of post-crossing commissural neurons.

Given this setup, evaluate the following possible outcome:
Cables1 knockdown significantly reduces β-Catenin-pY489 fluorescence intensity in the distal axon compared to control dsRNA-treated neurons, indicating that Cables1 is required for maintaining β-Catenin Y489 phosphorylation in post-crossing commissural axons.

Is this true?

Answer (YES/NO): YES